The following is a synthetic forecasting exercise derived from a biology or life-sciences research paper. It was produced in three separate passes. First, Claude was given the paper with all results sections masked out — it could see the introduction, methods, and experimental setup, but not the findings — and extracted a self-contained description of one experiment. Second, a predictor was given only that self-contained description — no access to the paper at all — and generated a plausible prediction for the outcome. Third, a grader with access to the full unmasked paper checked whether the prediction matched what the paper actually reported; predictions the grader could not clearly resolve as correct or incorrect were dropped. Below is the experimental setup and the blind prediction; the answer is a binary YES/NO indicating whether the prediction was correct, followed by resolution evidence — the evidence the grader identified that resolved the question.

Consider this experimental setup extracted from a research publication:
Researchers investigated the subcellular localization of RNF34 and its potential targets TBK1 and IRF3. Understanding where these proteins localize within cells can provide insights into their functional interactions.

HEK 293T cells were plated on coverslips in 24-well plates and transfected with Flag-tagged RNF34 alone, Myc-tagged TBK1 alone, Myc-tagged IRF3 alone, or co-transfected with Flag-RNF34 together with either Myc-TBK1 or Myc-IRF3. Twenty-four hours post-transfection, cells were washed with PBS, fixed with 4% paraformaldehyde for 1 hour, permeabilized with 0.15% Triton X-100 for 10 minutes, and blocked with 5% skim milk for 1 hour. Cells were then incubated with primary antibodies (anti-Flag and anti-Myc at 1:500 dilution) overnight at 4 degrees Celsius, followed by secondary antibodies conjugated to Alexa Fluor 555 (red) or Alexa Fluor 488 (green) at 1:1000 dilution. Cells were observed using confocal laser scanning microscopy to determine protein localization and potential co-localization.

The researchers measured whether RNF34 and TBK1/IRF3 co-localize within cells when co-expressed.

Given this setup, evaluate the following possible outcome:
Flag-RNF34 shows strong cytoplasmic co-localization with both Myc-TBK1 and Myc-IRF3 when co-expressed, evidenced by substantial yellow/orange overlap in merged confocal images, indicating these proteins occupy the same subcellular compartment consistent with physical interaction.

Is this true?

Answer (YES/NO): YES